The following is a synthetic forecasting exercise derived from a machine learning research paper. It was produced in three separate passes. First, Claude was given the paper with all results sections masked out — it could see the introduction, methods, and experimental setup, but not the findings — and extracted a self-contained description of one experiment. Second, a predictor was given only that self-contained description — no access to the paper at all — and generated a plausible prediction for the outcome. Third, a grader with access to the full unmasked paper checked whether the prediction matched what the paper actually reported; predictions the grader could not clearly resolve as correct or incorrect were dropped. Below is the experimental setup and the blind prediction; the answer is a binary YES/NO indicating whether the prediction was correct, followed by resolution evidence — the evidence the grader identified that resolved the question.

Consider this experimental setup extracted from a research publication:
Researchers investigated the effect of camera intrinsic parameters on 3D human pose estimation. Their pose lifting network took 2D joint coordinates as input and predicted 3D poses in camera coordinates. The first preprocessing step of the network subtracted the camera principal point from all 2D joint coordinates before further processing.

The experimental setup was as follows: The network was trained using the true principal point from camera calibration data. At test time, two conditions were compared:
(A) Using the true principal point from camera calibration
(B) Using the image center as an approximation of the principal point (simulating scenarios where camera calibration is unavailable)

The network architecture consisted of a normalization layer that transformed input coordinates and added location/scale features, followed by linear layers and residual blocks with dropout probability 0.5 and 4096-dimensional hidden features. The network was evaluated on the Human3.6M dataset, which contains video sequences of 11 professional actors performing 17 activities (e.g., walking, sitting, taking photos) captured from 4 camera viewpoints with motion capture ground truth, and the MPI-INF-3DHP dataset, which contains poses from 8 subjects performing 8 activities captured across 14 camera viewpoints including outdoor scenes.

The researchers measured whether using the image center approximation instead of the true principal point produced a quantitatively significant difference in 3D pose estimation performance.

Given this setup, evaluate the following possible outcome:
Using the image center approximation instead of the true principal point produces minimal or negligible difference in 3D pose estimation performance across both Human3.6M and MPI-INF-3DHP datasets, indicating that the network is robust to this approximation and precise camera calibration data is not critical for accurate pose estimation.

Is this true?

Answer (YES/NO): YES